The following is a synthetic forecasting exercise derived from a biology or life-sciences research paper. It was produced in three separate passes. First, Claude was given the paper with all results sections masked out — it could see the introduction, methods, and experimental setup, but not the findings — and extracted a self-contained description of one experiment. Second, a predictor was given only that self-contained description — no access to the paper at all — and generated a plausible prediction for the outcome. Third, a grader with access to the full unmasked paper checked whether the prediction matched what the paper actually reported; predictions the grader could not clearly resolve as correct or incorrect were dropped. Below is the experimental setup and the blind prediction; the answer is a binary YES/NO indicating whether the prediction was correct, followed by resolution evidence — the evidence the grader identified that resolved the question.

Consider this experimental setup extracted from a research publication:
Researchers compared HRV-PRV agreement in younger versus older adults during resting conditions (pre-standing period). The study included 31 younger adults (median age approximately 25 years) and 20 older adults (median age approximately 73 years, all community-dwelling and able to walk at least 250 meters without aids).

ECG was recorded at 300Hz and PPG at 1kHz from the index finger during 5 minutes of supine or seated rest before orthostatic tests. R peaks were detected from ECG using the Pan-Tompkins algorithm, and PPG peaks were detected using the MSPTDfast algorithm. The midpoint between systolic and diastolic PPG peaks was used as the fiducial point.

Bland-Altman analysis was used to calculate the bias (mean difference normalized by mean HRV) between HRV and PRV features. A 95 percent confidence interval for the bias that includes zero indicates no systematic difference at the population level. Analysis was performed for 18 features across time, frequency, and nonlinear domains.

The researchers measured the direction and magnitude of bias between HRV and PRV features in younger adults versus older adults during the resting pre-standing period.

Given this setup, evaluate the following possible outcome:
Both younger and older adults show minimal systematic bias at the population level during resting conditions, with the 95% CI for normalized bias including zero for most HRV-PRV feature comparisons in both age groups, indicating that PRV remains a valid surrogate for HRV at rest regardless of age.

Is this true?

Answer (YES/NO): NO